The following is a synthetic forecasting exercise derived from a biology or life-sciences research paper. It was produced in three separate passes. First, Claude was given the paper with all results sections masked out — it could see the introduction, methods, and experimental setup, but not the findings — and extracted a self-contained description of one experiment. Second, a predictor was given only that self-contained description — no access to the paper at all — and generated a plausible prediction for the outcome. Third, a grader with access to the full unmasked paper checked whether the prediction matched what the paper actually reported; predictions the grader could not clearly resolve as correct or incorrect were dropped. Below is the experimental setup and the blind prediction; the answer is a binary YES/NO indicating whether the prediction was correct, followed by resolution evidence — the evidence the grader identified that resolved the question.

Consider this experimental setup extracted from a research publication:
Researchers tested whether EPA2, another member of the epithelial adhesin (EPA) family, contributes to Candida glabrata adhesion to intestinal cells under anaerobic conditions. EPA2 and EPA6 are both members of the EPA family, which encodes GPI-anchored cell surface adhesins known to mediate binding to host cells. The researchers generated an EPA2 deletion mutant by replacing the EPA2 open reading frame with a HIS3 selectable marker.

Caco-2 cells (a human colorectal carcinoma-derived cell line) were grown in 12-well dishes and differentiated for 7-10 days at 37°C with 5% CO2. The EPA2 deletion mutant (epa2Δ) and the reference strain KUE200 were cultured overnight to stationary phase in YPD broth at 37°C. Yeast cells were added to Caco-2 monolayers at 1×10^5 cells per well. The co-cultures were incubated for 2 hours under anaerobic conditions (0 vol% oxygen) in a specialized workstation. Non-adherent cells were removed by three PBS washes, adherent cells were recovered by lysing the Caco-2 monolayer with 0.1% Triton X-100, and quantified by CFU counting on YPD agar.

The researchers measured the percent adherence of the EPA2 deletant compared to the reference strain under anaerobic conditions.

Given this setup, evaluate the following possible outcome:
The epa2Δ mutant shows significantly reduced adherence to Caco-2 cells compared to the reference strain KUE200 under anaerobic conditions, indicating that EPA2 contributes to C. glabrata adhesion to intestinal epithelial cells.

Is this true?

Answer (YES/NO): NO